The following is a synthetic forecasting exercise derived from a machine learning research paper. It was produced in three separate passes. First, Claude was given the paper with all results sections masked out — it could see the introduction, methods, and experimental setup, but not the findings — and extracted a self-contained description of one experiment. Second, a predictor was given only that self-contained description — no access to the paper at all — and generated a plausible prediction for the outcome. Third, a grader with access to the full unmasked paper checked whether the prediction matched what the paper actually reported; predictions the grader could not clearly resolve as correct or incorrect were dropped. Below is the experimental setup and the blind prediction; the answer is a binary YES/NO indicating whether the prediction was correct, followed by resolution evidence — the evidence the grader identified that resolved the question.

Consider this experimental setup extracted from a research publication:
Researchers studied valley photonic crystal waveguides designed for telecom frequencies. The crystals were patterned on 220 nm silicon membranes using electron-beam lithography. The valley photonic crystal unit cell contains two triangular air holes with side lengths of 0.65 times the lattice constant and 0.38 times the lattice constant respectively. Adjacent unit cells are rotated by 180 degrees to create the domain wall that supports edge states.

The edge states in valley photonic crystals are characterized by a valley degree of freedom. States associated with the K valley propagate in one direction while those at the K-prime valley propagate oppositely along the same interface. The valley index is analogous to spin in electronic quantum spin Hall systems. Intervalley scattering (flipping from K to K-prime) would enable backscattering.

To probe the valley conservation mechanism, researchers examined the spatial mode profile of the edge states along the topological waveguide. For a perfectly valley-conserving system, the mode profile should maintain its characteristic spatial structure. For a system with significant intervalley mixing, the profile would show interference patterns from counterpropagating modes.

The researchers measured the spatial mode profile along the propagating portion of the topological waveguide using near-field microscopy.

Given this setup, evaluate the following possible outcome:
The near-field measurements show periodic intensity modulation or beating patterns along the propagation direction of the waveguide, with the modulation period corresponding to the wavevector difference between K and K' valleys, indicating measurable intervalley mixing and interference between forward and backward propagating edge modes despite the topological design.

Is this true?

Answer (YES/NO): YES